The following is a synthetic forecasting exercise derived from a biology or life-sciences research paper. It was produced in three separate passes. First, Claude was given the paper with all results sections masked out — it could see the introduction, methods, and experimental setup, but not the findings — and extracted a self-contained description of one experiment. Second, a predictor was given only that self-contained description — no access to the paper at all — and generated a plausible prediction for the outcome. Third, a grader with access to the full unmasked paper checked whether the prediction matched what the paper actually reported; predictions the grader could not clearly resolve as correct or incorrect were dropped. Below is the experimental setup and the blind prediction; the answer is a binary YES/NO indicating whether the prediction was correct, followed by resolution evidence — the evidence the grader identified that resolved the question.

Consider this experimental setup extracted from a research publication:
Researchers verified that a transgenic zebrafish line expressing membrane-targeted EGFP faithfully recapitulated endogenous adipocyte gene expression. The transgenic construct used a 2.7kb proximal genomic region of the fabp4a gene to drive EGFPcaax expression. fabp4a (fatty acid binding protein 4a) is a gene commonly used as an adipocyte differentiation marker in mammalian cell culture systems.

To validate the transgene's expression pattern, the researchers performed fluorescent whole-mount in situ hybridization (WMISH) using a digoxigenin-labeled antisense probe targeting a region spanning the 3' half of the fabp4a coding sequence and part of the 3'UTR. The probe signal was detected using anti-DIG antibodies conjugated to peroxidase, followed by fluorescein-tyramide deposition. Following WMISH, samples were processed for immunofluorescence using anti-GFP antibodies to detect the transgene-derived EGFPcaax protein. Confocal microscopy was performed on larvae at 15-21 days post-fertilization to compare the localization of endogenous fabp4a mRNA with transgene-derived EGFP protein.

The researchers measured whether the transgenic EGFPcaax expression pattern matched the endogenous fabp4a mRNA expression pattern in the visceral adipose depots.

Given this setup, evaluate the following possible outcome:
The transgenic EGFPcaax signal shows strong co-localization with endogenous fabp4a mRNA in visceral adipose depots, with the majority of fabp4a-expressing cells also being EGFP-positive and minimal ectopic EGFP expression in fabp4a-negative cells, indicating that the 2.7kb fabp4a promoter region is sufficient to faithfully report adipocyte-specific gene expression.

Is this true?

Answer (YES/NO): NO